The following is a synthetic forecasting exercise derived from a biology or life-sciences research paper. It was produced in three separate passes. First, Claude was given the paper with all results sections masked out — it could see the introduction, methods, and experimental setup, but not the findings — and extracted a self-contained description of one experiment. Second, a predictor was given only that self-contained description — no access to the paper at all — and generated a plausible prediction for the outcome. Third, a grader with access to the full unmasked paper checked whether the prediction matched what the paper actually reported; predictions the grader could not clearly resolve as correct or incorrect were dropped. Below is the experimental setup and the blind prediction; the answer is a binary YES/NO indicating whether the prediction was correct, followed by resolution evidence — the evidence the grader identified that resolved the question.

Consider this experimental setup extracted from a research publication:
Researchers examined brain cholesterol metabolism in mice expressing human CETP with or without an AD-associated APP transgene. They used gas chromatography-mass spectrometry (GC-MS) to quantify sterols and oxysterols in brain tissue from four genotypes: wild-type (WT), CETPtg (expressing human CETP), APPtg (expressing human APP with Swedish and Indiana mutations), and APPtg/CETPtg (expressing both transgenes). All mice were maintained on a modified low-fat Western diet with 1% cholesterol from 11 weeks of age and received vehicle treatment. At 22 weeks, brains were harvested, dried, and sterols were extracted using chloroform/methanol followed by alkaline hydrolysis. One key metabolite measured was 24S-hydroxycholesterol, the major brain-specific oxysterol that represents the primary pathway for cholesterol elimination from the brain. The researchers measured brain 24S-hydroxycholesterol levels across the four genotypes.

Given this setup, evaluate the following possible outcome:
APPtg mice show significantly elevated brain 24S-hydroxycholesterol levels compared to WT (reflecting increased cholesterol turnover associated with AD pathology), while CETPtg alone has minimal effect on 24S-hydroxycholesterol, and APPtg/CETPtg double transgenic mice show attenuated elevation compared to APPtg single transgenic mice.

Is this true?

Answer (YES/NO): NO